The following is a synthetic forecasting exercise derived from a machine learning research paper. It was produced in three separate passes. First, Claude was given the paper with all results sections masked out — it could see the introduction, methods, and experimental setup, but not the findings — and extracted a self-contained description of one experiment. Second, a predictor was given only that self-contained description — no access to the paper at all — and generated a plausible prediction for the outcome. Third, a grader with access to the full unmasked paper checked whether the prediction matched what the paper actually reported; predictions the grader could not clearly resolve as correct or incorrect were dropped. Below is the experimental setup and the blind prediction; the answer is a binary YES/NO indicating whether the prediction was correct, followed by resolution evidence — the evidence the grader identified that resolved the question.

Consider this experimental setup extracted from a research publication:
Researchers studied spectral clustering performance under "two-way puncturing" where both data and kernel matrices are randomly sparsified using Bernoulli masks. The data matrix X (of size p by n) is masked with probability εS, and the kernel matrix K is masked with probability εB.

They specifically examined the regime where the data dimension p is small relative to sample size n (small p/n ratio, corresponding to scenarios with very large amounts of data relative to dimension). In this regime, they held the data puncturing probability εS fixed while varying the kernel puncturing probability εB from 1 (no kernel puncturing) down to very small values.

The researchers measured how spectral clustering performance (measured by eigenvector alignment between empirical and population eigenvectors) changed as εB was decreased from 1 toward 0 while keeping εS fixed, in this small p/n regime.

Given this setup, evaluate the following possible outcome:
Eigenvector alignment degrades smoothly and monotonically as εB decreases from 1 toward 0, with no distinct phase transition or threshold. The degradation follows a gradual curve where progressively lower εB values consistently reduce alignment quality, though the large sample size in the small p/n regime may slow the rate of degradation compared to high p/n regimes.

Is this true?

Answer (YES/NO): NO